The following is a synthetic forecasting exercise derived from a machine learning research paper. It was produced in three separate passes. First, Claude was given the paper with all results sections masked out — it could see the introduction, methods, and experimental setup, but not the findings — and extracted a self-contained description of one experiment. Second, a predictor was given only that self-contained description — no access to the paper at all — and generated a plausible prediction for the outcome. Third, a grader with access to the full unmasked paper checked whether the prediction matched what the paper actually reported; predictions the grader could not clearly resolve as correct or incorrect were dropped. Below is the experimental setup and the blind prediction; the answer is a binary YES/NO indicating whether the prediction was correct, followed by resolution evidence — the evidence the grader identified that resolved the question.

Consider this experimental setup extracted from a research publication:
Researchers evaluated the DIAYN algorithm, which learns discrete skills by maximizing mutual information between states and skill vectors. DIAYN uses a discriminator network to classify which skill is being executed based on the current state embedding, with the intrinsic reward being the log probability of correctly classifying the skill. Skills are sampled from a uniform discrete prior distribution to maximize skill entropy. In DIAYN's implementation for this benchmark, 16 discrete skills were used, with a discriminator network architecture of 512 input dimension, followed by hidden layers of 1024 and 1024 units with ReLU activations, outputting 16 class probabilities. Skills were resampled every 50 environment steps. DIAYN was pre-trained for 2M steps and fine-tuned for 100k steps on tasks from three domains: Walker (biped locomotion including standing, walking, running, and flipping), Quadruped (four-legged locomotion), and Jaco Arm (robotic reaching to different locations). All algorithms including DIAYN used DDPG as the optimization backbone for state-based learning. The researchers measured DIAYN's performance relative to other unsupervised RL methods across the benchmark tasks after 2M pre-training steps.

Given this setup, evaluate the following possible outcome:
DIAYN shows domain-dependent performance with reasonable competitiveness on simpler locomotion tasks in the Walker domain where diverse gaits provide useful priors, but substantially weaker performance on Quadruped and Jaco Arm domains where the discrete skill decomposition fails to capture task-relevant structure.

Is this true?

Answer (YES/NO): NO